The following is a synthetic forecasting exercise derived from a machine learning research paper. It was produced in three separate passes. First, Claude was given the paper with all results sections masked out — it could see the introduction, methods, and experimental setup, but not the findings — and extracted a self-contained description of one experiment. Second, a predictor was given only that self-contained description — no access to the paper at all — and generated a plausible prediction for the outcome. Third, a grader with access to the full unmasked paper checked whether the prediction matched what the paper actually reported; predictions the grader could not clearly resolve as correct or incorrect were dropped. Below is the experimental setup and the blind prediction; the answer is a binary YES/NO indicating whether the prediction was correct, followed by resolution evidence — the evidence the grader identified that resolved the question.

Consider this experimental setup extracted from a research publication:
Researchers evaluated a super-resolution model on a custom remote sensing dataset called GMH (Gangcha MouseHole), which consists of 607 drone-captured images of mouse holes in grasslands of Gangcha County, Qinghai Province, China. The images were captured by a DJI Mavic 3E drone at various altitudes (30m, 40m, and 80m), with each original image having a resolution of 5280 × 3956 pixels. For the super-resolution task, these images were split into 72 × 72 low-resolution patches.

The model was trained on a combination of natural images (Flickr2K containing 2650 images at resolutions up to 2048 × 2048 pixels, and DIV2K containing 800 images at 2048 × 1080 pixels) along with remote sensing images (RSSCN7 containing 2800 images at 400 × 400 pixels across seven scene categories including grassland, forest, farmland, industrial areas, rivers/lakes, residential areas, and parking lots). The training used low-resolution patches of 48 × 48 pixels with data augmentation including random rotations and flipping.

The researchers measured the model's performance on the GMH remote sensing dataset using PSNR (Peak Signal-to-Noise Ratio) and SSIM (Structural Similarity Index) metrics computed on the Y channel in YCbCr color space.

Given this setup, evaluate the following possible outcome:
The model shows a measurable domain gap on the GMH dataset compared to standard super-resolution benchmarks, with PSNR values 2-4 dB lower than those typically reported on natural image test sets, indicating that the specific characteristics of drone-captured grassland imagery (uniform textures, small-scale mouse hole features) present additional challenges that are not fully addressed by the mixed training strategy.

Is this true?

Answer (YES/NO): NO